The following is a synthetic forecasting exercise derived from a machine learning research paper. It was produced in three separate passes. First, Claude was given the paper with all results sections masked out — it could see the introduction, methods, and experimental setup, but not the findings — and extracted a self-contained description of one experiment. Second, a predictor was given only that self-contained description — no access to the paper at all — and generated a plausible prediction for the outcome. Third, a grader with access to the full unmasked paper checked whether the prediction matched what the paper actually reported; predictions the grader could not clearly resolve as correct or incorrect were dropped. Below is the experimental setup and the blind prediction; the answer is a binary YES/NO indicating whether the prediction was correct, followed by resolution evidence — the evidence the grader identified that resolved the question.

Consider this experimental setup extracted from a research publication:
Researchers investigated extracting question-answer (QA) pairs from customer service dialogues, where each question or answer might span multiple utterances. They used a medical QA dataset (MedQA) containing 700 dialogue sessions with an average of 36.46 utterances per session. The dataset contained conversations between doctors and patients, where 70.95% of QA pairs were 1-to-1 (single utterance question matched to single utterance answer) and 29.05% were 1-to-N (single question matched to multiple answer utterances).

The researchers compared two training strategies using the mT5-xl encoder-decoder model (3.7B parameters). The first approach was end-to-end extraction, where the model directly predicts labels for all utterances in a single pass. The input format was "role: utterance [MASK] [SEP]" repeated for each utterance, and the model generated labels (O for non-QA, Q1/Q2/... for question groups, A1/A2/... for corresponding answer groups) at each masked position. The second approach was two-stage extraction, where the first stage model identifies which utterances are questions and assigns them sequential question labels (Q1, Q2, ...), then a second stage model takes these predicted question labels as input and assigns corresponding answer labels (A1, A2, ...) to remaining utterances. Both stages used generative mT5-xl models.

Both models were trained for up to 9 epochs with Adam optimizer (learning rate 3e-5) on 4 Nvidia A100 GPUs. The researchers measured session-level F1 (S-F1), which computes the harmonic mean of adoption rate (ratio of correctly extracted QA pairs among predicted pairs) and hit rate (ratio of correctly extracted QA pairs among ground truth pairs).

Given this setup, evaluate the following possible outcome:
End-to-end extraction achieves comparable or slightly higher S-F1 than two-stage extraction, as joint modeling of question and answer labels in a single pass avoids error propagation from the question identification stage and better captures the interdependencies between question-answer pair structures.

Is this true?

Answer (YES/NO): NO